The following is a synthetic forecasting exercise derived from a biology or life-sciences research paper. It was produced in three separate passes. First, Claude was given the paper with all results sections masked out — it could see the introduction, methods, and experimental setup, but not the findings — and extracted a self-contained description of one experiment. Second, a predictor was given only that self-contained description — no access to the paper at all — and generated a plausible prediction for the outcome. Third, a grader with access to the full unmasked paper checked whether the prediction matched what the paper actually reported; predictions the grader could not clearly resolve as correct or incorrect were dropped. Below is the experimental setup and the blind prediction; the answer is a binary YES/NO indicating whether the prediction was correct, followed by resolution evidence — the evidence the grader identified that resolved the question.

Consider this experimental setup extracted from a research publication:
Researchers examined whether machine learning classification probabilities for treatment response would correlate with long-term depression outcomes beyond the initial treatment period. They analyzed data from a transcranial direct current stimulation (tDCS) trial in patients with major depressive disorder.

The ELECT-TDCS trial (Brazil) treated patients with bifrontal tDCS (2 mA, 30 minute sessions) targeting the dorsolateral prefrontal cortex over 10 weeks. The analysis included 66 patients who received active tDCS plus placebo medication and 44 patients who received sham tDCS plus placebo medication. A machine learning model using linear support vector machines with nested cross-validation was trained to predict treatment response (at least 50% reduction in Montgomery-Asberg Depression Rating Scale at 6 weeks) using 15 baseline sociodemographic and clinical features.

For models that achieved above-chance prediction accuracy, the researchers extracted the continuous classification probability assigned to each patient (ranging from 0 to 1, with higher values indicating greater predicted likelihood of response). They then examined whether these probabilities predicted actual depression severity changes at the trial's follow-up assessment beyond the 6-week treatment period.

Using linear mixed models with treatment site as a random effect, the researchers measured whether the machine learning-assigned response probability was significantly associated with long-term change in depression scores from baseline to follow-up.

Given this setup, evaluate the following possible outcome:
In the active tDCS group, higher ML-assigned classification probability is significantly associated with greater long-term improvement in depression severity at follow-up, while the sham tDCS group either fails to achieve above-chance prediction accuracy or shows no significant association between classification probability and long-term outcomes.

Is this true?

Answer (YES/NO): NO